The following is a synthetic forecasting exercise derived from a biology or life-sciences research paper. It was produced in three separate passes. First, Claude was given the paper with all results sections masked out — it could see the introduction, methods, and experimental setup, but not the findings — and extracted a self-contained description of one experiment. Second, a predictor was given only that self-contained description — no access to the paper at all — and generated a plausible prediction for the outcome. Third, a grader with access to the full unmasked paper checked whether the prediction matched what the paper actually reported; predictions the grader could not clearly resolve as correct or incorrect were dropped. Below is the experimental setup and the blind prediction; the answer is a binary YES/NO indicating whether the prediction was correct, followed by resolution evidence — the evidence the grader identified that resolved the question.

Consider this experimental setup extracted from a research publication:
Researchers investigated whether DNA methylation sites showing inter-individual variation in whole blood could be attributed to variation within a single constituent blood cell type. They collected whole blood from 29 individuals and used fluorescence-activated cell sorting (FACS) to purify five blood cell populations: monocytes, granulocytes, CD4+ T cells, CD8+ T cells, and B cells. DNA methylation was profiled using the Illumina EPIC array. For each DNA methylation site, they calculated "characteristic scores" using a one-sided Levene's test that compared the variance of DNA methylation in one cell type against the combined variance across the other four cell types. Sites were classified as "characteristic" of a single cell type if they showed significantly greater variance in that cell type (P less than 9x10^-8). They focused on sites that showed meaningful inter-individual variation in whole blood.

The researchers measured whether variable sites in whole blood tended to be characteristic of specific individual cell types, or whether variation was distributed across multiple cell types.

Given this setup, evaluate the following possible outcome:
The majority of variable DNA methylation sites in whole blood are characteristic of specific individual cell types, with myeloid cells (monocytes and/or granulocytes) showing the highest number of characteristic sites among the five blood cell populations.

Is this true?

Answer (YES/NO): NO